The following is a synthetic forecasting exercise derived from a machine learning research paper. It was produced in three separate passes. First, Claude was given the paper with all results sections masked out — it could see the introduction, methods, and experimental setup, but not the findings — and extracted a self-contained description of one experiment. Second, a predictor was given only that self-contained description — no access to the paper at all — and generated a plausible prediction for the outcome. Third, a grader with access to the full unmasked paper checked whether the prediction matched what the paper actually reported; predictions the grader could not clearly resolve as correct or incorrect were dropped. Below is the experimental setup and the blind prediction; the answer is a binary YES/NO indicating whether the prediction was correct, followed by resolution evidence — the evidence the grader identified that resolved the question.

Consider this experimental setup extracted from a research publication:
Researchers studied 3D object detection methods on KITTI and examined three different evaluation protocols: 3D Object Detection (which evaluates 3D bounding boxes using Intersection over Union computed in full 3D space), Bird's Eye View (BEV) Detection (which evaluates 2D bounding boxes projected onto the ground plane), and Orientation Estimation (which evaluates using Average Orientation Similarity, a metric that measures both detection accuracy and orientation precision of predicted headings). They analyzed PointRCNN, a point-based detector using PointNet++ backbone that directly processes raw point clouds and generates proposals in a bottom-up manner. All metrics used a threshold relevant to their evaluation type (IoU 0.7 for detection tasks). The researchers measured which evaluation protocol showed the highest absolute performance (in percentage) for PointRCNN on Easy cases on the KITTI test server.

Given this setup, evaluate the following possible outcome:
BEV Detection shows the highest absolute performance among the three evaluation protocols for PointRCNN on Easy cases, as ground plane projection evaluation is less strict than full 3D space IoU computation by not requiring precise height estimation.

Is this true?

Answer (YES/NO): NO